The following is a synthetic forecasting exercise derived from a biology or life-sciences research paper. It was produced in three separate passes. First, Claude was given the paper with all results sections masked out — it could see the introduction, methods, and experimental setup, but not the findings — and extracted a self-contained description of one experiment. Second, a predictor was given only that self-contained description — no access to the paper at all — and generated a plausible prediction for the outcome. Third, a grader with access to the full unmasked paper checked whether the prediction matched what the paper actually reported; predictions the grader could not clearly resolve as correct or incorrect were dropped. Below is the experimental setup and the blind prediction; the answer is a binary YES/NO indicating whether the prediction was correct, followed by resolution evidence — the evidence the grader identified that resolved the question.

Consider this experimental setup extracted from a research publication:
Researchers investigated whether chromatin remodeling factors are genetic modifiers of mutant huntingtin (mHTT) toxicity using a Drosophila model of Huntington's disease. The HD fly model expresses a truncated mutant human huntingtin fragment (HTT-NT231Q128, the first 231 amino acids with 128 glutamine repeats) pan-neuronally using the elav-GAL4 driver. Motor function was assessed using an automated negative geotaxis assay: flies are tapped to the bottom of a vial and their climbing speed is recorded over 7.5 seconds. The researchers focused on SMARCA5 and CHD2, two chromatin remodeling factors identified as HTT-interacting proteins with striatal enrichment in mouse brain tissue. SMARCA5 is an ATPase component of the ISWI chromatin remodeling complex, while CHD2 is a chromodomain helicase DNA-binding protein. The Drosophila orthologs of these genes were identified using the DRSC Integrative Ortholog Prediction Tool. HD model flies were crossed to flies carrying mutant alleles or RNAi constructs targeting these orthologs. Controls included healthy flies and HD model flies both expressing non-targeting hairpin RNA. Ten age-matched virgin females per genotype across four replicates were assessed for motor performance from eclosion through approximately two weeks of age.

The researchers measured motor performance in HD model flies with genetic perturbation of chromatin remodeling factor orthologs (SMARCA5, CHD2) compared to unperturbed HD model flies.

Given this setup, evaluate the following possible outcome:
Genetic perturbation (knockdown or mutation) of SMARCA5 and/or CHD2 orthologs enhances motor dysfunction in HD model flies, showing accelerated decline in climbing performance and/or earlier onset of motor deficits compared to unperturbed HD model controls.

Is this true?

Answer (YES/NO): NO